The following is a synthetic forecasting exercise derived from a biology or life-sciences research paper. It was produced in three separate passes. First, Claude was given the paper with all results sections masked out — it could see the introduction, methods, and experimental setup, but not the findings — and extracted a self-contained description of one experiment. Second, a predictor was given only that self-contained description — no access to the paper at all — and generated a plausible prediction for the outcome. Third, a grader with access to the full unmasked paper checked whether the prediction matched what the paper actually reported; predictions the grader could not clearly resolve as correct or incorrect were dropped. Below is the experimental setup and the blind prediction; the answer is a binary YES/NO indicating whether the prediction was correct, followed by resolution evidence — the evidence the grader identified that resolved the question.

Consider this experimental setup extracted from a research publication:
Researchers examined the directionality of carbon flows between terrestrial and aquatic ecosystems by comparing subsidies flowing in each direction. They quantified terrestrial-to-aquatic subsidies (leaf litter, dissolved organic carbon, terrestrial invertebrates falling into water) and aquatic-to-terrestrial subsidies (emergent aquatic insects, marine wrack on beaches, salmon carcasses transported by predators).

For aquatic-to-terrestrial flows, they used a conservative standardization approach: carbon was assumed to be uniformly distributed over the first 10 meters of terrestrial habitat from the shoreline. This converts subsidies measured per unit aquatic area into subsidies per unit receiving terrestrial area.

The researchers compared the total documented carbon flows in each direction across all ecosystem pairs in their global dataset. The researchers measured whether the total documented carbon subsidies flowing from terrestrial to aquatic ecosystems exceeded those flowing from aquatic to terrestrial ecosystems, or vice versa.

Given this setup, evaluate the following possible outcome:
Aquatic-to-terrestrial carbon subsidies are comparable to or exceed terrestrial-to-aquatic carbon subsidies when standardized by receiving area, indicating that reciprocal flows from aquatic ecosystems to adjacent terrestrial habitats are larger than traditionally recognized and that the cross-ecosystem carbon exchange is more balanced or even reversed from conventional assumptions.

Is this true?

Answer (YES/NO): NO